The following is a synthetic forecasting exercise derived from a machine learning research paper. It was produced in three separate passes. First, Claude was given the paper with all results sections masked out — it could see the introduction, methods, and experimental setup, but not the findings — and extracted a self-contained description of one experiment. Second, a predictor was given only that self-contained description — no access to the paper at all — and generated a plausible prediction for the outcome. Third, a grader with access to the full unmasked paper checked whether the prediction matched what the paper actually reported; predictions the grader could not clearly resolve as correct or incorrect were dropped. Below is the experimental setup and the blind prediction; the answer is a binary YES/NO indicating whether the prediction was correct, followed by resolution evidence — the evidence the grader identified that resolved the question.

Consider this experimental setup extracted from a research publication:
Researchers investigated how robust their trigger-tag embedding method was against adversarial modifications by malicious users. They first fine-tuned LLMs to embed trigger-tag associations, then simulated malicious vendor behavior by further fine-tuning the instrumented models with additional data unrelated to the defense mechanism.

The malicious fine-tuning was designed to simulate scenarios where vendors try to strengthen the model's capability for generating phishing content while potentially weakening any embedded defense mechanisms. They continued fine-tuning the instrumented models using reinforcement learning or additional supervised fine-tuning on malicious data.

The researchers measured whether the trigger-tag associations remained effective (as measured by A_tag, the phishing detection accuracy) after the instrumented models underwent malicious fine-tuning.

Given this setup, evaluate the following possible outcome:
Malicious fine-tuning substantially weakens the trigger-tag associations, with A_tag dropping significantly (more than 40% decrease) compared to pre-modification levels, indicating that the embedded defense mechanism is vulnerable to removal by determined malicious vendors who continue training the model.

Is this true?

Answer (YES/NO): NO